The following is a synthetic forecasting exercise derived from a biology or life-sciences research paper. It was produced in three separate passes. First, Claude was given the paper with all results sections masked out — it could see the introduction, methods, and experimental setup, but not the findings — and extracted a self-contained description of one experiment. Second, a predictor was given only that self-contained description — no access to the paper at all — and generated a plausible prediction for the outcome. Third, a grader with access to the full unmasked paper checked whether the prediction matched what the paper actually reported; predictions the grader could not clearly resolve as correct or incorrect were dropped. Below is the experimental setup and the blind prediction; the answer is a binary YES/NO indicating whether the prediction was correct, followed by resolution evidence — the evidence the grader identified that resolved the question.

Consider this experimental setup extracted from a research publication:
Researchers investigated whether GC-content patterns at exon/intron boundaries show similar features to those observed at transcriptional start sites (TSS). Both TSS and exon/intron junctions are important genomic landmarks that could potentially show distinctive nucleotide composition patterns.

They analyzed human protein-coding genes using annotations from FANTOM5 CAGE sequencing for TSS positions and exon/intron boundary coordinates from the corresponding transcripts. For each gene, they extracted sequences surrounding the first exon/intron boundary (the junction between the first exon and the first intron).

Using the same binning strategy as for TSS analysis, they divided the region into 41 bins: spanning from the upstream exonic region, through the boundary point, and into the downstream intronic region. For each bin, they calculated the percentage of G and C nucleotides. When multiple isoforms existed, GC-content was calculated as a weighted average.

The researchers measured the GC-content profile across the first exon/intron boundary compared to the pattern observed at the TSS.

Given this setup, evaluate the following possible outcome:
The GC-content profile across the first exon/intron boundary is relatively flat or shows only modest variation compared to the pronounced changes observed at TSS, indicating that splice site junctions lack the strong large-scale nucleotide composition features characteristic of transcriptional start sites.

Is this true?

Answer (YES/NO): NO